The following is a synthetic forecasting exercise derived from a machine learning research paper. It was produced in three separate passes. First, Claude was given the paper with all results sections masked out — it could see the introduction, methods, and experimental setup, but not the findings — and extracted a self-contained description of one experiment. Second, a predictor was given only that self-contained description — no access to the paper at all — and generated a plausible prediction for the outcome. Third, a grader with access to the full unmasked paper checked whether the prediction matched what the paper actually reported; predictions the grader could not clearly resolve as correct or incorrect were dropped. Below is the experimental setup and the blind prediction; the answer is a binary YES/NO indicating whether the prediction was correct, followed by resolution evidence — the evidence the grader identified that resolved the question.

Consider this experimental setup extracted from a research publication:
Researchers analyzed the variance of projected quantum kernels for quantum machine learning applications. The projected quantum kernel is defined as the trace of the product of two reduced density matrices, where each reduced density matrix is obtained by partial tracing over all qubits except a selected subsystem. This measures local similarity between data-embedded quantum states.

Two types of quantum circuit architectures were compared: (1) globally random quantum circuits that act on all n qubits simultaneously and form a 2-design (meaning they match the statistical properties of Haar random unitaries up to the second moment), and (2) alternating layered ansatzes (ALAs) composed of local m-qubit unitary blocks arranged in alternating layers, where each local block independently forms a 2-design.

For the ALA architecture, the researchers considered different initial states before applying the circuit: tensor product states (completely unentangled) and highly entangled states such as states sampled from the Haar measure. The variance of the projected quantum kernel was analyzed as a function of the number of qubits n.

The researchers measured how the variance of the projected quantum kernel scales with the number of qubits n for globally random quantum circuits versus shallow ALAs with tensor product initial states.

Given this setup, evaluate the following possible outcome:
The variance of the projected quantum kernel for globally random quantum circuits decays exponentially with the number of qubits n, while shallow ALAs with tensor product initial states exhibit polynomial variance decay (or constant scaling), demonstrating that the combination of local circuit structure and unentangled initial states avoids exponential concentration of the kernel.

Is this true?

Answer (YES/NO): YES